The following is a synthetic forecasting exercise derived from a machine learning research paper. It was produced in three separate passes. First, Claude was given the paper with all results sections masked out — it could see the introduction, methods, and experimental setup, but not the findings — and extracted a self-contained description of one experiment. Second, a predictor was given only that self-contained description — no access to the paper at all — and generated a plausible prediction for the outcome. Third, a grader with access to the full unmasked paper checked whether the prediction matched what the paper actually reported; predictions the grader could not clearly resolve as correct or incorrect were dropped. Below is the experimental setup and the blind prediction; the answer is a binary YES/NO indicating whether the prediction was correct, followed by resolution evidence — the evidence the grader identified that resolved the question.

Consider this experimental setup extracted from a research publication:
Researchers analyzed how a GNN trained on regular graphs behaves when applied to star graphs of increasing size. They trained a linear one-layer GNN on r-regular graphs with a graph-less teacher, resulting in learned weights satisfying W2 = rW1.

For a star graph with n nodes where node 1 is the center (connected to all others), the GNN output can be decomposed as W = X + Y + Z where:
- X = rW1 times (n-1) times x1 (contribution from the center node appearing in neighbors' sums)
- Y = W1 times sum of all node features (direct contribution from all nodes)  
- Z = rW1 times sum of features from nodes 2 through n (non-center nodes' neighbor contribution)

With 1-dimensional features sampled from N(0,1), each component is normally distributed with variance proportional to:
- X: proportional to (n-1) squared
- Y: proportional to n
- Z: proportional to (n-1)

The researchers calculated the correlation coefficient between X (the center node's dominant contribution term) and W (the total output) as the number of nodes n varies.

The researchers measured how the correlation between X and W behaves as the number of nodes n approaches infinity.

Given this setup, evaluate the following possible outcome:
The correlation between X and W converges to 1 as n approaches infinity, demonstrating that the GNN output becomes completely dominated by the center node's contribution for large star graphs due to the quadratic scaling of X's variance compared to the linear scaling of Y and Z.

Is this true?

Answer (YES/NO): YES